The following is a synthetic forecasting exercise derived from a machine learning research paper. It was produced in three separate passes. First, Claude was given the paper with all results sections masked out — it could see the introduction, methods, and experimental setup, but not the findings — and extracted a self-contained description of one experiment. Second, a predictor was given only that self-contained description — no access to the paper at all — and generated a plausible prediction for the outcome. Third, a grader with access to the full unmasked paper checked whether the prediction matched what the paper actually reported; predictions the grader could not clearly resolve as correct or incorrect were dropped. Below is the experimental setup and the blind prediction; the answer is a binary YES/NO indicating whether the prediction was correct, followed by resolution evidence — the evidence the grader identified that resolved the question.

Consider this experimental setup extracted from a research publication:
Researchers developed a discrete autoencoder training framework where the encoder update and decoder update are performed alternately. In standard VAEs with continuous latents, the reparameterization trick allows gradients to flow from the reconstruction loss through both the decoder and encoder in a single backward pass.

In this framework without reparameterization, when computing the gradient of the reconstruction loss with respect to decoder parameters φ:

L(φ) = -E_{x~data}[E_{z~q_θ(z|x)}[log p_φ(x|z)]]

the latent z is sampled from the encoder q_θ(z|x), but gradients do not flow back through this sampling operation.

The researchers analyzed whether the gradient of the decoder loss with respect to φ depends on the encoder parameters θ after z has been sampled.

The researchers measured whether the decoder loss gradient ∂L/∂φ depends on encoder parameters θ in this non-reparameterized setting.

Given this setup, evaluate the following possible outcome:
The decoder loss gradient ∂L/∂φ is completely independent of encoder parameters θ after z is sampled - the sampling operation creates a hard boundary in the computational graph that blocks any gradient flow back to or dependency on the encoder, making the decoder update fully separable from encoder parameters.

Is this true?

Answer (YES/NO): YES